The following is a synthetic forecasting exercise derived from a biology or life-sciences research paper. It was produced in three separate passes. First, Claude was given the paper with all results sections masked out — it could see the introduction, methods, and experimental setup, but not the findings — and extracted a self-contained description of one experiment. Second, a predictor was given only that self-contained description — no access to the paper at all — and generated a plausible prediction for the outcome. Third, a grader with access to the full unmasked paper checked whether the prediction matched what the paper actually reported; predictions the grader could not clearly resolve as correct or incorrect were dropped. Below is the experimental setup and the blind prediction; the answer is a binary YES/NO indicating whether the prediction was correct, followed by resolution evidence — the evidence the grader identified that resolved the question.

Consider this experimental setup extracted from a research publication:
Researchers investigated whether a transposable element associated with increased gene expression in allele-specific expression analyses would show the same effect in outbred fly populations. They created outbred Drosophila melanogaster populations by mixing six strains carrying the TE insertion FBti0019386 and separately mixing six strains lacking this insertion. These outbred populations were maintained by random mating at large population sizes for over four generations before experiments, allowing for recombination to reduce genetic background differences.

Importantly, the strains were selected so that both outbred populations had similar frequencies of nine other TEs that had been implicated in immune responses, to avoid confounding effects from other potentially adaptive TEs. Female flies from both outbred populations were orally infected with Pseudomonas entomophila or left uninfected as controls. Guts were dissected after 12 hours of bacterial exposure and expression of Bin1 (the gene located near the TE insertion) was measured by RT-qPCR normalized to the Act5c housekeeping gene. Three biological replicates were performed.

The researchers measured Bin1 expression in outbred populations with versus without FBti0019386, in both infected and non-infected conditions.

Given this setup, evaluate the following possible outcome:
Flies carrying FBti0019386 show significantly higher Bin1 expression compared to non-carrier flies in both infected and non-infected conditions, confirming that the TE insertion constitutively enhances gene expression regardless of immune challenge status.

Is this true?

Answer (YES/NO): NO